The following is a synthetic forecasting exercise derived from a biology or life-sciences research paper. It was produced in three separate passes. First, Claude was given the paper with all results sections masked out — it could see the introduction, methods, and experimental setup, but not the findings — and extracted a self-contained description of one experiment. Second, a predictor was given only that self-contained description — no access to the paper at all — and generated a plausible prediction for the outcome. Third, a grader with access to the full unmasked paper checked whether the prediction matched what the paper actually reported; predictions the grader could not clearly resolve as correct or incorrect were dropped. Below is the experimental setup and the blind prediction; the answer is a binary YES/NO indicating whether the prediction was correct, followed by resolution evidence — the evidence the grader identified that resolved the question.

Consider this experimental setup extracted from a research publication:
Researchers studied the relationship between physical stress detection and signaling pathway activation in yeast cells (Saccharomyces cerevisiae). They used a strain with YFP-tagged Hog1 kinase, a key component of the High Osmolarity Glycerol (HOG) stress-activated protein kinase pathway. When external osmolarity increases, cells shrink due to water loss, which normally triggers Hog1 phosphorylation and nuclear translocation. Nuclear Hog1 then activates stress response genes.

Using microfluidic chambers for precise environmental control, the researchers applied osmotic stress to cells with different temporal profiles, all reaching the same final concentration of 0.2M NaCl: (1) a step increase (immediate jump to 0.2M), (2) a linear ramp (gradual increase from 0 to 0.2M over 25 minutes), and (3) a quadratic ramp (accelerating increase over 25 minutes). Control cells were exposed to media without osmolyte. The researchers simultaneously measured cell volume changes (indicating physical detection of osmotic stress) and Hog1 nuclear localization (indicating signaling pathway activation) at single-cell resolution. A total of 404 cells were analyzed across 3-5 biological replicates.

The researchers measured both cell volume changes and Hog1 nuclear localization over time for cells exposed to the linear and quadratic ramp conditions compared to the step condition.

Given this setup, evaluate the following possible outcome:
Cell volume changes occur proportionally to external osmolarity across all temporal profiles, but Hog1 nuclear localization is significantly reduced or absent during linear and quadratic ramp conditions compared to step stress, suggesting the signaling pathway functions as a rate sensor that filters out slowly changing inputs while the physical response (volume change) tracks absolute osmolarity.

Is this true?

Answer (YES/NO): NO